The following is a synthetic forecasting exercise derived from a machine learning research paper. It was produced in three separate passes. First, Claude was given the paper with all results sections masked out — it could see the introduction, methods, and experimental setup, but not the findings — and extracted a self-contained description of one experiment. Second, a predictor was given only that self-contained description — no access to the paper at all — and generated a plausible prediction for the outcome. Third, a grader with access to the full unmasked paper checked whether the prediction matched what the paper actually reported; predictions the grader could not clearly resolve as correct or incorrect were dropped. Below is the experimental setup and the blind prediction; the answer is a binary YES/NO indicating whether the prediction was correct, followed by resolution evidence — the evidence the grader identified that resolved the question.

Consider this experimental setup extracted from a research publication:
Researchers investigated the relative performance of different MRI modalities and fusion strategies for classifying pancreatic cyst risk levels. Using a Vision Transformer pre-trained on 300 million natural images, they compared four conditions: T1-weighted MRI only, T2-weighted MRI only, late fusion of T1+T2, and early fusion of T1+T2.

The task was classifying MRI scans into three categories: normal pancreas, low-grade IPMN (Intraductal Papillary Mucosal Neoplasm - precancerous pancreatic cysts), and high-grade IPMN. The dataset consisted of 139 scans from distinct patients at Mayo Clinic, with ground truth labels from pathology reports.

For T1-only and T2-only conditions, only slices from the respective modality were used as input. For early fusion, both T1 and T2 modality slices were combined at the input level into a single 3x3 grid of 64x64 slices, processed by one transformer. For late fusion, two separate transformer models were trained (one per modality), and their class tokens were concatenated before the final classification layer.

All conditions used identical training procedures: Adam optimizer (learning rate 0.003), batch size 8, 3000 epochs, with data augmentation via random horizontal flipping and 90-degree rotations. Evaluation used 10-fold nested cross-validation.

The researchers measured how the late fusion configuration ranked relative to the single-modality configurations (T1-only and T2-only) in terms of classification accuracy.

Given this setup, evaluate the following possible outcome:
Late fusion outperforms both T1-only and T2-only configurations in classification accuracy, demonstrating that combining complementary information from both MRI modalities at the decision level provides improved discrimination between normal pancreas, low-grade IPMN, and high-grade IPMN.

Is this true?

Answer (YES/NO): NO